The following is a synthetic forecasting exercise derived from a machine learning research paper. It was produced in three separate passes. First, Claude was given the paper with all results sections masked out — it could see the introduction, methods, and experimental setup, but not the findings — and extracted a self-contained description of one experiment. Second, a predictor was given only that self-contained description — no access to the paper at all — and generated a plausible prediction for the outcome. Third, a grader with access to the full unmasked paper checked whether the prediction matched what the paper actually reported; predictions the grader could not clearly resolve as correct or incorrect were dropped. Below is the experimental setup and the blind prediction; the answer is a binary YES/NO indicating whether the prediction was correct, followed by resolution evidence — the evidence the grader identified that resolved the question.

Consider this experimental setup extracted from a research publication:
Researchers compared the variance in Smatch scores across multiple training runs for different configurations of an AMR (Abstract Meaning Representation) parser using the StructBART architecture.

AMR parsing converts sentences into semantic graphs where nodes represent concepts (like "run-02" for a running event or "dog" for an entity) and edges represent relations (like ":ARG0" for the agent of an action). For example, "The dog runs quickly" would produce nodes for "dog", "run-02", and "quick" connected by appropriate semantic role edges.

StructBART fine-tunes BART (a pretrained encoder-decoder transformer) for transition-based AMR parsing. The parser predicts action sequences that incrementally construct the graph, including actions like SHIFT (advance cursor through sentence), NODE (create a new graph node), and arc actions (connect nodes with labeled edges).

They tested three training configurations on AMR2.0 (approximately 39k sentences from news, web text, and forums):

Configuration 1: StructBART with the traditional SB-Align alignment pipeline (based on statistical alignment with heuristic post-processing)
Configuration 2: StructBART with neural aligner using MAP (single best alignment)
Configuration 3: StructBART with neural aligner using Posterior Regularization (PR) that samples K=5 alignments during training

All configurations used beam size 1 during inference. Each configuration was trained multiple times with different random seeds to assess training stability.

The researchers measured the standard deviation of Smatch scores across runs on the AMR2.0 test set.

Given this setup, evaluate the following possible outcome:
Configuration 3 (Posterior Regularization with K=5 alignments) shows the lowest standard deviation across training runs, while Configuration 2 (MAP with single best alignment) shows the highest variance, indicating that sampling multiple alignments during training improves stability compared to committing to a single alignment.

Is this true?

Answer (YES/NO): YES